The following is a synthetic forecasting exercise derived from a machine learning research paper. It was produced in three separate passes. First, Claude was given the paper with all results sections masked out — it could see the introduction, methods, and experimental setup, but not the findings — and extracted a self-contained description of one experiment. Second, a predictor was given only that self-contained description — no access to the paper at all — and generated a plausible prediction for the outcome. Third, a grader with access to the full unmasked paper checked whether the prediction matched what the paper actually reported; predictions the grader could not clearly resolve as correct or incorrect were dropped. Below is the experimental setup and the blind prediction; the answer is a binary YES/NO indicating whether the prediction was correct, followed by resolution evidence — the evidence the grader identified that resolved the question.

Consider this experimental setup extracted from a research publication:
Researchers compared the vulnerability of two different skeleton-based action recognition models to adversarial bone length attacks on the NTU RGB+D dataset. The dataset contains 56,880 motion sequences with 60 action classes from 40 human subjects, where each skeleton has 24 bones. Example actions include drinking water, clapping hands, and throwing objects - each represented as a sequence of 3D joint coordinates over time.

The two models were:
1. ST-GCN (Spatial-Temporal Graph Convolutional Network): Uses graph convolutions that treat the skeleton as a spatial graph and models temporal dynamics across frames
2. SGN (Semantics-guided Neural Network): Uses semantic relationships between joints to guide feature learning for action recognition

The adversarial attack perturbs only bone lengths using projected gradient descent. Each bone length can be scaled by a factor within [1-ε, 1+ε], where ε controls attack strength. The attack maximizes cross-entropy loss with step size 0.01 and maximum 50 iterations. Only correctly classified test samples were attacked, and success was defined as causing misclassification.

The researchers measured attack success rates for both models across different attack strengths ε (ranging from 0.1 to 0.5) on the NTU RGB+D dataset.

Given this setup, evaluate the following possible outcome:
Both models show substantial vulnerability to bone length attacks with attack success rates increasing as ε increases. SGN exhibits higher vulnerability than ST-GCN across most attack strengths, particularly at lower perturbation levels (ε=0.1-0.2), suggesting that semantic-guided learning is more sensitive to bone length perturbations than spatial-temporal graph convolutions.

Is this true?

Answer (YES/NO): NO